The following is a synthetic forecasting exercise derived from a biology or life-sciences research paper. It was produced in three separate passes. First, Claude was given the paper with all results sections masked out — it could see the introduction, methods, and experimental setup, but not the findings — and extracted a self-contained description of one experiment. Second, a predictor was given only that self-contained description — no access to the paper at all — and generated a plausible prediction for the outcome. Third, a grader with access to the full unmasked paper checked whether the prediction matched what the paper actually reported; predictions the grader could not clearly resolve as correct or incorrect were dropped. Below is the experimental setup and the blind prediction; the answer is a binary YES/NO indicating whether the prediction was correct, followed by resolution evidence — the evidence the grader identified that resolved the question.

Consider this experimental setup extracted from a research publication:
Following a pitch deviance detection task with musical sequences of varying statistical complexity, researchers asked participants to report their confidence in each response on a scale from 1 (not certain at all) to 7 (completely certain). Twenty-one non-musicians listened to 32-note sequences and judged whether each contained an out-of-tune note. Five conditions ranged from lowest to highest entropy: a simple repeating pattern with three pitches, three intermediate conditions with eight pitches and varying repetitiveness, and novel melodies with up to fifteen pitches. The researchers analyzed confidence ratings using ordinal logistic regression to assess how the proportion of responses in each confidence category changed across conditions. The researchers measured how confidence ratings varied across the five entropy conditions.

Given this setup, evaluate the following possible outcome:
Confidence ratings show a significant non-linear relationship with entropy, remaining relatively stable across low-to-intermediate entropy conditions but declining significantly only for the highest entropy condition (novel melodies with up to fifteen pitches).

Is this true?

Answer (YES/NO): NO